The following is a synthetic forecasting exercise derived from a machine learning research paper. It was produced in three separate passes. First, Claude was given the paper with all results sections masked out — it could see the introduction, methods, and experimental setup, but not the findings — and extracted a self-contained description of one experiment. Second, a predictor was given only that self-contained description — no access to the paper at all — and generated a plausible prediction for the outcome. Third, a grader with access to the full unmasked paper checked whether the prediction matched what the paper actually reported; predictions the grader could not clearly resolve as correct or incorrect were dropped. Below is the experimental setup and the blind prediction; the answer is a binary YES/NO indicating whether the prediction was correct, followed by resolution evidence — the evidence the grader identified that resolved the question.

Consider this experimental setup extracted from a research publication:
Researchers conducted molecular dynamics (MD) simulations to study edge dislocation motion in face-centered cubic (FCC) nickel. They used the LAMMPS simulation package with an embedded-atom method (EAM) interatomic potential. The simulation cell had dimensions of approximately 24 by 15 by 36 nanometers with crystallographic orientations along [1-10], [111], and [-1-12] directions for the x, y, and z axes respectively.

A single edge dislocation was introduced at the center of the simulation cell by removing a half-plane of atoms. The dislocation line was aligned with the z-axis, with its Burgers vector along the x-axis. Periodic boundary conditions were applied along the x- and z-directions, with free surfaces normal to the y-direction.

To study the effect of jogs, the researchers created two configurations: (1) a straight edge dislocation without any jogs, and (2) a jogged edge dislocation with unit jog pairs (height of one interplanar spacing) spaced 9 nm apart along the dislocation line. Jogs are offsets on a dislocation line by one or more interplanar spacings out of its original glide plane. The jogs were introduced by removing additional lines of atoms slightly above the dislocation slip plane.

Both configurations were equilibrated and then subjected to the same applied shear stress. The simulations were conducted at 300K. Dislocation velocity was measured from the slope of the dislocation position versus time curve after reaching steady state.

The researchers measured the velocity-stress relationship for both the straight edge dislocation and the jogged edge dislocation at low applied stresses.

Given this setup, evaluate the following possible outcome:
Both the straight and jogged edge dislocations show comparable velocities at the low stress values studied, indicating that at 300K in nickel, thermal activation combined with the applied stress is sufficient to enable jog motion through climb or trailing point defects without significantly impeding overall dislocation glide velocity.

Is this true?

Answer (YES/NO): NO